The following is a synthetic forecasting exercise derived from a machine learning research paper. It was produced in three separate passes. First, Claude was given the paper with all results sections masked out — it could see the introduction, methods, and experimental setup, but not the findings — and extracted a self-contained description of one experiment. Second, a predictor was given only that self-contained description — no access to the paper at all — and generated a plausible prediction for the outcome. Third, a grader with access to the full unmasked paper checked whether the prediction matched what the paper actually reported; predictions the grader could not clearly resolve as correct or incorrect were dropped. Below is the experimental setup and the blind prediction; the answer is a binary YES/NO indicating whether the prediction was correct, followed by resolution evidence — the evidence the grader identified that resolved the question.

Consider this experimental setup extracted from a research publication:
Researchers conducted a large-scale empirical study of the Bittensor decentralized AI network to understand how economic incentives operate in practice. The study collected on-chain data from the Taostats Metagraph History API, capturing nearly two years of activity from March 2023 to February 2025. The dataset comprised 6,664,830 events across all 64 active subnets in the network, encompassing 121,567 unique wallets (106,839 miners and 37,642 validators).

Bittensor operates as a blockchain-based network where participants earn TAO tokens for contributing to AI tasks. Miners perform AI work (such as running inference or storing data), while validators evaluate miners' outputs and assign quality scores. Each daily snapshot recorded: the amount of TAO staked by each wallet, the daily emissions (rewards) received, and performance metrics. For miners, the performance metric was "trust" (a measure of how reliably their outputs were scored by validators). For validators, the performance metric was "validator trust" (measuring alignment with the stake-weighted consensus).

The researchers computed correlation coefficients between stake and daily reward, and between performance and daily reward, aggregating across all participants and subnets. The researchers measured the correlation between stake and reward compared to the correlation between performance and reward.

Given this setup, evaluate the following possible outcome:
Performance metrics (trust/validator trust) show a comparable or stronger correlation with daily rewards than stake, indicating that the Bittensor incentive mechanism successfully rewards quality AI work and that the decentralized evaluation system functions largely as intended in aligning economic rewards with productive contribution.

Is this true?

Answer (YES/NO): NO